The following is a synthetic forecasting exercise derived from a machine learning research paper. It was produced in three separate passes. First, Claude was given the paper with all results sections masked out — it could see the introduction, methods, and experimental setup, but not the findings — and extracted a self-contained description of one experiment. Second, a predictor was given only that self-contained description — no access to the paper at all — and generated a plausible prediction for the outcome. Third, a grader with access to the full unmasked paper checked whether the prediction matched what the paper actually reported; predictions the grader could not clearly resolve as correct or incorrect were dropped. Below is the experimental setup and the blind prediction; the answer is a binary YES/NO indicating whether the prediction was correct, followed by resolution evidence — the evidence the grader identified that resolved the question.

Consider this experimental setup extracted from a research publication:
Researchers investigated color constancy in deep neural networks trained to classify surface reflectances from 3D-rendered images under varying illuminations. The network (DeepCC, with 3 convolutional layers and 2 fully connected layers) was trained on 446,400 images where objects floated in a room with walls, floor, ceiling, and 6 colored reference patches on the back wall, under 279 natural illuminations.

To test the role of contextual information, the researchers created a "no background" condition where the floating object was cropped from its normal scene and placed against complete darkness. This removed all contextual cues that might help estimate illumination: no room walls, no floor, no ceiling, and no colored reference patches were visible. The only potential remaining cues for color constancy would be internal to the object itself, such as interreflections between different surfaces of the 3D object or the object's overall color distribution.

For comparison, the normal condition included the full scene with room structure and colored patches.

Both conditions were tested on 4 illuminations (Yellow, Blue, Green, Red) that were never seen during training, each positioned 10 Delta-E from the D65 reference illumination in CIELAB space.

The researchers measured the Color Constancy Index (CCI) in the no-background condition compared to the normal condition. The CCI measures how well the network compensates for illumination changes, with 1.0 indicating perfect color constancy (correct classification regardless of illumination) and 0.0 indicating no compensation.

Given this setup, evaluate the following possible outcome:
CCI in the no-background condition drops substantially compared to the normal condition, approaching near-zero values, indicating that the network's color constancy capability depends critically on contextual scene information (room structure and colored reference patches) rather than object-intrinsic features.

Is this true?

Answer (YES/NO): NO